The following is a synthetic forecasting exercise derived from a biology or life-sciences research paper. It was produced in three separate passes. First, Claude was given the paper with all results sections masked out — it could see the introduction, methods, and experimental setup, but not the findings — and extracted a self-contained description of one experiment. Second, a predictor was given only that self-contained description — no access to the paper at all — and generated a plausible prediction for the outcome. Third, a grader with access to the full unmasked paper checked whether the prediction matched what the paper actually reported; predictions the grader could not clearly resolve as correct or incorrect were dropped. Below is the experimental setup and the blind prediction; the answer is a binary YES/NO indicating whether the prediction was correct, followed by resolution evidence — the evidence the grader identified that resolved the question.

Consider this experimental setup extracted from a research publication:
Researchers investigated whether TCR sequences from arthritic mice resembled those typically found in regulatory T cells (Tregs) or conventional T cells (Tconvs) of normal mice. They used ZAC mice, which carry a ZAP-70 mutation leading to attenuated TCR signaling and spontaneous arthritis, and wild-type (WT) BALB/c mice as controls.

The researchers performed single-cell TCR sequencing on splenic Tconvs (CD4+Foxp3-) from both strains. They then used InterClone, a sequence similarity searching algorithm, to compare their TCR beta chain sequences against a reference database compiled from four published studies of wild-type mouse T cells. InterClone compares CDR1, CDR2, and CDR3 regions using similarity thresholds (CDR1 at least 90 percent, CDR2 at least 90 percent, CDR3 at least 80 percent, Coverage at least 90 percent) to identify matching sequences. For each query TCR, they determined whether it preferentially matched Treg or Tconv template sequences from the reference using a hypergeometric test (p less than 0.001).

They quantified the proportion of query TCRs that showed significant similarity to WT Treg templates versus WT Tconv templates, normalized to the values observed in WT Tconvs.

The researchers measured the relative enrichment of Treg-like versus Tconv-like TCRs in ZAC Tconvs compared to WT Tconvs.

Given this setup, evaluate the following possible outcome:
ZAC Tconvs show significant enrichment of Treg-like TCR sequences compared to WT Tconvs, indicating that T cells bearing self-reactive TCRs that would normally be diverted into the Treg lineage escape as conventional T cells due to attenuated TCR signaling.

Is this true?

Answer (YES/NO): YES